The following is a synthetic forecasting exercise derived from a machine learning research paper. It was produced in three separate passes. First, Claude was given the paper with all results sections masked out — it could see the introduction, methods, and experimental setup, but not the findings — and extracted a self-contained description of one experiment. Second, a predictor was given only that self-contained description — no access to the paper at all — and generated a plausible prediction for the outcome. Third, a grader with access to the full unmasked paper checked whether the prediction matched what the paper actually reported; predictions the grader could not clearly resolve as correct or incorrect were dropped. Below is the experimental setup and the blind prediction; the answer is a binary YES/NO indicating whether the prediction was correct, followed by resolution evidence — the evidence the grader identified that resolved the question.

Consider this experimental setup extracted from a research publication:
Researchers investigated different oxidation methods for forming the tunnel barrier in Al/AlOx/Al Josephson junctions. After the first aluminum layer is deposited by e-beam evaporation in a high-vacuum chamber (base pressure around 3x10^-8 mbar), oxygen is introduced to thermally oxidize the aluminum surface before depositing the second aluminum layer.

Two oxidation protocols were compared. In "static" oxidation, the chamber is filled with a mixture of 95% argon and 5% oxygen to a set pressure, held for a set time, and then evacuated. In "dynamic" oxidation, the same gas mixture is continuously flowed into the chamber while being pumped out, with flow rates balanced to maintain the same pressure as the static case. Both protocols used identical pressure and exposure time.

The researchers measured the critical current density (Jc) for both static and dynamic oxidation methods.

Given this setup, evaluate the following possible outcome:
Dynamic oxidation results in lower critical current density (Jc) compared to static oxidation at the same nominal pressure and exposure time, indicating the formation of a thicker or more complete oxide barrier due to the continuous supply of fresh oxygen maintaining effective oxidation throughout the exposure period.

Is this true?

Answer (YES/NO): YES